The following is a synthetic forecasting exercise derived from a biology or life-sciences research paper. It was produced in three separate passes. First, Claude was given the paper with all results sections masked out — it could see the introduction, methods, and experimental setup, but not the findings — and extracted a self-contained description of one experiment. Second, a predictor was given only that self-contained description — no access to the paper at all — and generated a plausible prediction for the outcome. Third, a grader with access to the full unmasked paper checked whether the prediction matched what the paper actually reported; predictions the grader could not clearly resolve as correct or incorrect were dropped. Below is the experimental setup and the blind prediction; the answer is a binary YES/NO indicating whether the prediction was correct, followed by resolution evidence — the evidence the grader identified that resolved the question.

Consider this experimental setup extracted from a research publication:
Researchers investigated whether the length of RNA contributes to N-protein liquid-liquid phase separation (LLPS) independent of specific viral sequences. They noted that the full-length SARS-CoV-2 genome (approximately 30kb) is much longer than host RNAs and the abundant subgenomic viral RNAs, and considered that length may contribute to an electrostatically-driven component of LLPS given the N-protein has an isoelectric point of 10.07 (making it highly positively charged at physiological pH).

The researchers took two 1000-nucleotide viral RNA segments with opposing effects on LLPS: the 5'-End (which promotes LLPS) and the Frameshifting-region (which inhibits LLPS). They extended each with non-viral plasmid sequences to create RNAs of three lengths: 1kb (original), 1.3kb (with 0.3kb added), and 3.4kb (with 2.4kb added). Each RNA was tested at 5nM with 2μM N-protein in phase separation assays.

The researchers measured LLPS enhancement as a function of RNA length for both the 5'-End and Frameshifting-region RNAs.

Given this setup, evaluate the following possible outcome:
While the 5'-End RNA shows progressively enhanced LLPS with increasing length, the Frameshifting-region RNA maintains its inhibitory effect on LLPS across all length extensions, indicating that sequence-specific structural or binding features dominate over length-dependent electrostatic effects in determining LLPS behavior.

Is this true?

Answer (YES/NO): NO